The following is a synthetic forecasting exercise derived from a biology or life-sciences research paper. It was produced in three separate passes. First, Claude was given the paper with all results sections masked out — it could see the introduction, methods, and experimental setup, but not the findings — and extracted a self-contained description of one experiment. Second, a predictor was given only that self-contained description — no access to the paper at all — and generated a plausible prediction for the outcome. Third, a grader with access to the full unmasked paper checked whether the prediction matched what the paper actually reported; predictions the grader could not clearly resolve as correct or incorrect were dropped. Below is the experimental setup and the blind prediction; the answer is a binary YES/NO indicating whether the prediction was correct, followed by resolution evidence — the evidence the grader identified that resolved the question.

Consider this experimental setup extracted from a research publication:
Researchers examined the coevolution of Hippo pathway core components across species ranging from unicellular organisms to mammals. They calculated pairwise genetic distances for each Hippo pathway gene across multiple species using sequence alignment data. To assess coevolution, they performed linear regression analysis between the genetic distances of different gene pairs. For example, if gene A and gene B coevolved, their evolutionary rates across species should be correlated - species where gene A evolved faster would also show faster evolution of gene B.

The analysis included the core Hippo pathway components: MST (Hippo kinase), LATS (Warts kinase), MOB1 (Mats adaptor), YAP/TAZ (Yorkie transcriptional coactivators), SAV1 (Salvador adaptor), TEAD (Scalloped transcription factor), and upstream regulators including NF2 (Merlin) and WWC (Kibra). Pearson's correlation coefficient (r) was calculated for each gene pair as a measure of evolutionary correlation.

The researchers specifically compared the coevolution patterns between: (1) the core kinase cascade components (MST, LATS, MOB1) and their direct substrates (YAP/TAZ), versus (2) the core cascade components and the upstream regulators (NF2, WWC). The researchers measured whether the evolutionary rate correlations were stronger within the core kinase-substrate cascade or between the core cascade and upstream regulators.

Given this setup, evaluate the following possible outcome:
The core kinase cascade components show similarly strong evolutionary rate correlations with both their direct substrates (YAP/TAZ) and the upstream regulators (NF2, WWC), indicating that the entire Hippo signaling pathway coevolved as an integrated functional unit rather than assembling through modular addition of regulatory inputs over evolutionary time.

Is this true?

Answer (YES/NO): NO